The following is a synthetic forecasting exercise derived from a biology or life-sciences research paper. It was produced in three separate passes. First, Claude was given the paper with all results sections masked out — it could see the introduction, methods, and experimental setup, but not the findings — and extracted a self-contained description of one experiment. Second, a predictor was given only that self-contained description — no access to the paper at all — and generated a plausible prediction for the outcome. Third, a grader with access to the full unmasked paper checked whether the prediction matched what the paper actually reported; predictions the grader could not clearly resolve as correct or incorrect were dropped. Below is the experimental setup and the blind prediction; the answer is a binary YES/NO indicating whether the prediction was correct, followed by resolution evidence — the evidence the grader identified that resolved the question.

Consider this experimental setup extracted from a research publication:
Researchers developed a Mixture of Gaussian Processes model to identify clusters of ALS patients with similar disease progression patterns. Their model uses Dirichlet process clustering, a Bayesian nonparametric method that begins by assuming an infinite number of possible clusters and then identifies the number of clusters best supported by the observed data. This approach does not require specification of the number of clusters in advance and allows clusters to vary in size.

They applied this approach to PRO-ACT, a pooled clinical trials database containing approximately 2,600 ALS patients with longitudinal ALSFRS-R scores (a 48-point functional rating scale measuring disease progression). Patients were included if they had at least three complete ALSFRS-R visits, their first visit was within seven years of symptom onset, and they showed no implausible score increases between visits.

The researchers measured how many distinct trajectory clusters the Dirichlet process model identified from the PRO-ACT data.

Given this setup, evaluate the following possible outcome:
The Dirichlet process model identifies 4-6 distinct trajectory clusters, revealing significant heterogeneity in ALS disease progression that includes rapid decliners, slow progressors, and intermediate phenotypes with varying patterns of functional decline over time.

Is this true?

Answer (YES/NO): NO